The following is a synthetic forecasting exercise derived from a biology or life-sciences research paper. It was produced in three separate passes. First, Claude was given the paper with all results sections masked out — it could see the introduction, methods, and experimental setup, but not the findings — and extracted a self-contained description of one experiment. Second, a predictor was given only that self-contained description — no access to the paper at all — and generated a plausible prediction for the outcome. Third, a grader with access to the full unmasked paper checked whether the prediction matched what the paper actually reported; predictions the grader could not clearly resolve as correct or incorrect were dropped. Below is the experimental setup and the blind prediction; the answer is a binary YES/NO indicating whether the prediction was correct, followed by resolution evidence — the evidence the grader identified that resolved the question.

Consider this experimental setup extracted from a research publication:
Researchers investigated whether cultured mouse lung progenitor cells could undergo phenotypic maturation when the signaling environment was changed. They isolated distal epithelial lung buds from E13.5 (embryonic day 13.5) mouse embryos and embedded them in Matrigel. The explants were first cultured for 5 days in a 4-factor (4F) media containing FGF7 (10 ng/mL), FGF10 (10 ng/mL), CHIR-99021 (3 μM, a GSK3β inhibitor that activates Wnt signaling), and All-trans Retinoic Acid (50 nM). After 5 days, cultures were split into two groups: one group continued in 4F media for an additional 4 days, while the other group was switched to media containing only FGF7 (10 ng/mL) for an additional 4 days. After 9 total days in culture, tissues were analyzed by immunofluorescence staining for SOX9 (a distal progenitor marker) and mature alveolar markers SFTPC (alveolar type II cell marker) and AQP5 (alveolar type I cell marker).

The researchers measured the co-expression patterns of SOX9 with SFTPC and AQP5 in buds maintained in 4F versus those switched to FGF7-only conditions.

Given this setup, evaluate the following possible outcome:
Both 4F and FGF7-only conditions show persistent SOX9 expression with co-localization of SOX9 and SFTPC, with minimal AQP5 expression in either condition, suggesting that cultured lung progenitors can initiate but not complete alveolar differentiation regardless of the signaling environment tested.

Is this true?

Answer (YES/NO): NO